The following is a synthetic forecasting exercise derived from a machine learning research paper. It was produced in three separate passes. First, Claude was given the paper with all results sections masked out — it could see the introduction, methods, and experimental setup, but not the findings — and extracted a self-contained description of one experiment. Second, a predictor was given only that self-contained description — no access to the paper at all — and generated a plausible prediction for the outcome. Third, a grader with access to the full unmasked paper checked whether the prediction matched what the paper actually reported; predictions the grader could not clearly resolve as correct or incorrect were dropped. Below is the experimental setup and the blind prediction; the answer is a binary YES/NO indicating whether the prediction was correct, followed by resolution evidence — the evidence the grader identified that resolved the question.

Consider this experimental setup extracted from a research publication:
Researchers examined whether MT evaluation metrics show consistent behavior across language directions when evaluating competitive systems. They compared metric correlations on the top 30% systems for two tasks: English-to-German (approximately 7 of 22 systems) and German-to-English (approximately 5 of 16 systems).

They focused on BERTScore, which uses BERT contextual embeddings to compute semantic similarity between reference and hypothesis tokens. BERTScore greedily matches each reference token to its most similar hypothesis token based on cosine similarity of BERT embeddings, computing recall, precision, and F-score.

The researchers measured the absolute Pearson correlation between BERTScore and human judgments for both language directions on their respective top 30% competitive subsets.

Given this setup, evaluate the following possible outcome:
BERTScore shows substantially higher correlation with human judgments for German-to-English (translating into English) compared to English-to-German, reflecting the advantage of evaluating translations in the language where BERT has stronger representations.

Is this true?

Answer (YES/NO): NO